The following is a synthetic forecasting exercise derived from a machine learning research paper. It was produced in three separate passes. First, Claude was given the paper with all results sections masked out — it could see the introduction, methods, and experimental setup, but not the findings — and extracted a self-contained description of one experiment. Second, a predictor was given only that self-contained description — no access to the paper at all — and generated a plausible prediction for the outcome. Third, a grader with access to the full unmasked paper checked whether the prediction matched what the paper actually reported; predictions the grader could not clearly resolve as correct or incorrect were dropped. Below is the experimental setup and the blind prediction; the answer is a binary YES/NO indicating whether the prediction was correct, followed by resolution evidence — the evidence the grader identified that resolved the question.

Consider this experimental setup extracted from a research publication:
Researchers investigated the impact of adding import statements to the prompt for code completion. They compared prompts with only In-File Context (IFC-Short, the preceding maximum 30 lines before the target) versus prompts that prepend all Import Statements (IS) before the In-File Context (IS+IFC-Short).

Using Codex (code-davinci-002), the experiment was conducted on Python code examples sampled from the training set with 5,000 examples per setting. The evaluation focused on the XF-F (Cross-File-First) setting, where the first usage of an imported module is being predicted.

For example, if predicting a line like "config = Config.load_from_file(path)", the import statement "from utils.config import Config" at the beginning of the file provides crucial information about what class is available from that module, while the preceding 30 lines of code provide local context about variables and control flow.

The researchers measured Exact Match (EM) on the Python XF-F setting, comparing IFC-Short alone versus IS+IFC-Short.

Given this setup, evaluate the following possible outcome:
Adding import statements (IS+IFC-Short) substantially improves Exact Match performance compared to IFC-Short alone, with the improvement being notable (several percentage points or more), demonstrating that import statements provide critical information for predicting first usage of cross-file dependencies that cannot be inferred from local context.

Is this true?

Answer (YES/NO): YES